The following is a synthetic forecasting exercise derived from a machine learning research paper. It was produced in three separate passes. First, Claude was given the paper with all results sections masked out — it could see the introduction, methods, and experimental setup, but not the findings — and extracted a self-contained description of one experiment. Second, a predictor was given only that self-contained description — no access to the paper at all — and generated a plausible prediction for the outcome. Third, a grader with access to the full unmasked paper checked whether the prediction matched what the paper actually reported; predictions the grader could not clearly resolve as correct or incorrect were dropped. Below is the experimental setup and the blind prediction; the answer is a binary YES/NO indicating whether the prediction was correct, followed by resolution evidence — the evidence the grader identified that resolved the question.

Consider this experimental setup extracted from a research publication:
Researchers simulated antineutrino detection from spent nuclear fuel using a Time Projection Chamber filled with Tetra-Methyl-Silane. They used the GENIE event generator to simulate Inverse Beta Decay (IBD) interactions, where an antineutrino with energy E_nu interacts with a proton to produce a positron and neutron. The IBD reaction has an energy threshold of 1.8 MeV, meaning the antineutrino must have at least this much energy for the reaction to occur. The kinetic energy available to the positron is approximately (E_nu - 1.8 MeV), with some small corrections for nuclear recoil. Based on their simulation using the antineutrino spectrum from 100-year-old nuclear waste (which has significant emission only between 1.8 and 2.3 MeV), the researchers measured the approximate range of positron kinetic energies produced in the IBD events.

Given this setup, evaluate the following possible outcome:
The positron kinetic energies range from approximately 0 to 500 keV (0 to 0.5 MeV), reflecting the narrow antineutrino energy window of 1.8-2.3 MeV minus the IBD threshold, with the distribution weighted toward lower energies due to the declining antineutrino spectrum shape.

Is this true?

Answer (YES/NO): YES